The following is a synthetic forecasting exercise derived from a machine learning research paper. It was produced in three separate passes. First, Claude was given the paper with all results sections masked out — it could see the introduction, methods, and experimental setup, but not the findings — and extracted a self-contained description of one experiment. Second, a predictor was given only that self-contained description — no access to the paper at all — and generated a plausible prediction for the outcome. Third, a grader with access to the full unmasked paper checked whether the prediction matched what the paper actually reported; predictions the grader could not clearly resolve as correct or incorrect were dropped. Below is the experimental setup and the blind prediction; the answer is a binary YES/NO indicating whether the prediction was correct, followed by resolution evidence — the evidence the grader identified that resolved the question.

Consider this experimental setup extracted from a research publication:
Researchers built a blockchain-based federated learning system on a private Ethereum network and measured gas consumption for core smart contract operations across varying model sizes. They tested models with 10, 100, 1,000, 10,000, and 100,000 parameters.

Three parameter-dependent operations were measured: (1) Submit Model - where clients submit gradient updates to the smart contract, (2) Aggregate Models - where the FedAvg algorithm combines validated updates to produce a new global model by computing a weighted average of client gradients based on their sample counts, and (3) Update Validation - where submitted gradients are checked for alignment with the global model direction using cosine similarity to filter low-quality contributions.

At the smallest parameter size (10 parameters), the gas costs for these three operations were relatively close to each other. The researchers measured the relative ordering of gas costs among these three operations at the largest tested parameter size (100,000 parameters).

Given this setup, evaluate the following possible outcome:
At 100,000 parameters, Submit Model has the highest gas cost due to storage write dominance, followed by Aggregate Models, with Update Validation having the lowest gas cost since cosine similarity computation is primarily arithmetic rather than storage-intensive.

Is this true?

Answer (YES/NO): NO